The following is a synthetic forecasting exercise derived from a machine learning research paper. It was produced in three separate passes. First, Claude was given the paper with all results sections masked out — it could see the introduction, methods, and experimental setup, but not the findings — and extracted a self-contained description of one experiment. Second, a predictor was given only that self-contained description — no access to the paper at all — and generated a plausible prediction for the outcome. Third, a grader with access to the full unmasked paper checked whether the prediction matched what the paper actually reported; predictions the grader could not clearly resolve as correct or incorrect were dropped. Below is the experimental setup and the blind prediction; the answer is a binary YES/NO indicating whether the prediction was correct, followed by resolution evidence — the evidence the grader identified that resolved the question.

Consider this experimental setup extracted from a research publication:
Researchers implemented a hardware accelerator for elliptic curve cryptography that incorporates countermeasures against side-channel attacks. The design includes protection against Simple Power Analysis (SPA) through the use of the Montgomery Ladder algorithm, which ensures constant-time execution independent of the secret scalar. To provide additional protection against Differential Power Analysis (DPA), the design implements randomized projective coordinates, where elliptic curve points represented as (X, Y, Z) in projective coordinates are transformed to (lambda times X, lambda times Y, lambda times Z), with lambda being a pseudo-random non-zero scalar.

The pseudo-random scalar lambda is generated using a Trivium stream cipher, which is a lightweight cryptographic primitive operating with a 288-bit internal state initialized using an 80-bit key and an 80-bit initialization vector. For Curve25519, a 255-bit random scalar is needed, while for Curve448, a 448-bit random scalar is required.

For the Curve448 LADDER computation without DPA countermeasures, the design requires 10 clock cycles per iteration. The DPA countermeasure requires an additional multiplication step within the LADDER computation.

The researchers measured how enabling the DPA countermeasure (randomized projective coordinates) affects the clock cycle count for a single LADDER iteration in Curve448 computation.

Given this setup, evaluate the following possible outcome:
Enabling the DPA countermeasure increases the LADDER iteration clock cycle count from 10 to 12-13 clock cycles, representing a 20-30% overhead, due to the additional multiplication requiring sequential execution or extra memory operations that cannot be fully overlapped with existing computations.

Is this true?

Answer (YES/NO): NO